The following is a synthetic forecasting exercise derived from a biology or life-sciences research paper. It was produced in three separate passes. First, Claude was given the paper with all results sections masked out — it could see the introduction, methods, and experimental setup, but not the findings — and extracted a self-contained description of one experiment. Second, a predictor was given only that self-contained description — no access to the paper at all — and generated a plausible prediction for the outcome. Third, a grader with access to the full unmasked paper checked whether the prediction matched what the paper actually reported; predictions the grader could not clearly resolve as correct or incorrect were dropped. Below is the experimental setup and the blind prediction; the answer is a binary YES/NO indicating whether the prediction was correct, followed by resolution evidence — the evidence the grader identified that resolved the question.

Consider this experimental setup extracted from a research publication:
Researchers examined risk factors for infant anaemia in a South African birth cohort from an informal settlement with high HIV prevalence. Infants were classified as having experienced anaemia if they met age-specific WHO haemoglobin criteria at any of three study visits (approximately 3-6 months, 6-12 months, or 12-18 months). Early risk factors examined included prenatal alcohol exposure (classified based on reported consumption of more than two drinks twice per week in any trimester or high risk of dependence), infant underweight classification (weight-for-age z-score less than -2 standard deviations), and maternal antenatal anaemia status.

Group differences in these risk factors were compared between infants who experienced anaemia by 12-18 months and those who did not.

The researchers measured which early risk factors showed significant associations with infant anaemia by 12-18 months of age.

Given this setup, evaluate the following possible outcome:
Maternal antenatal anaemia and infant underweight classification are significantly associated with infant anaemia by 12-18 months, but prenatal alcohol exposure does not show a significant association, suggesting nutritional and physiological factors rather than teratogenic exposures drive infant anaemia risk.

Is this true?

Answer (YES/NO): NO